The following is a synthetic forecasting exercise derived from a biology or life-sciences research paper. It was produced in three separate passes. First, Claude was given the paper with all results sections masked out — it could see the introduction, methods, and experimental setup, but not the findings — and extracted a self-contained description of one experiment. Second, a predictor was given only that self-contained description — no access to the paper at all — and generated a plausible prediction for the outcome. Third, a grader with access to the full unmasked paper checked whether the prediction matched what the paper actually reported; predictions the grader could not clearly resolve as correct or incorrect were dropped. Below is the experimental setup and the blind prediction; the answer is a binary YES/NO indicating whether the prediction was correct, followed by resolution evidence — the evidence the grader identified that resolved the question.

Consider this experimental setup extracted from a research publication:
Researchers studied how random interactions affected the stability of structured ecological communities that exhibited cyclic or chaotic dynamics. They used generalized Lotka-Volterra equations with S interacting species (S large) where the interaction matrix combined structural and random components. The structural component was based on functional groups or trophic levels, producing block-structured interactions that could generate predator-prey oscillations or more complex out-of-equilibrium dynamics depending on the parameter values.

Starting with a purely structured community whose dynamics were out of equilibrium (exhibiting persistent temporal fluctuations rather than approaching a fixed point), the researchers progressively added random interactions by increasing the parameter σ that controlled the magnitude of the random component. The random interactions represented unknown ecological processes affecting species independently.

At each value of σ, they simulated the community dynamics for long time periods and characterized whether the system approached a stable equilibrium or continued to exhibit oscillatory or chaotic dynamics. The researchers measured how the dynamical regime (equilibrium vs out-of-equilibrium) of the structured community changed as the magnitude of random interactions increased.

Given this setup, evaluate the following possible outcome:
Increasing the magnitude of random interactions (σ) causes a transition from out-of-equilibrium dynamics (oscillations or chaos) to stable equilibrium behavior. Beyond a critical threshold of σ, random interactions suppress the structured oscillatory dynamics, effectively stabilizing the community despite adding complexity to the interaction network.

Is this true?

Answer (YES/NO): YES